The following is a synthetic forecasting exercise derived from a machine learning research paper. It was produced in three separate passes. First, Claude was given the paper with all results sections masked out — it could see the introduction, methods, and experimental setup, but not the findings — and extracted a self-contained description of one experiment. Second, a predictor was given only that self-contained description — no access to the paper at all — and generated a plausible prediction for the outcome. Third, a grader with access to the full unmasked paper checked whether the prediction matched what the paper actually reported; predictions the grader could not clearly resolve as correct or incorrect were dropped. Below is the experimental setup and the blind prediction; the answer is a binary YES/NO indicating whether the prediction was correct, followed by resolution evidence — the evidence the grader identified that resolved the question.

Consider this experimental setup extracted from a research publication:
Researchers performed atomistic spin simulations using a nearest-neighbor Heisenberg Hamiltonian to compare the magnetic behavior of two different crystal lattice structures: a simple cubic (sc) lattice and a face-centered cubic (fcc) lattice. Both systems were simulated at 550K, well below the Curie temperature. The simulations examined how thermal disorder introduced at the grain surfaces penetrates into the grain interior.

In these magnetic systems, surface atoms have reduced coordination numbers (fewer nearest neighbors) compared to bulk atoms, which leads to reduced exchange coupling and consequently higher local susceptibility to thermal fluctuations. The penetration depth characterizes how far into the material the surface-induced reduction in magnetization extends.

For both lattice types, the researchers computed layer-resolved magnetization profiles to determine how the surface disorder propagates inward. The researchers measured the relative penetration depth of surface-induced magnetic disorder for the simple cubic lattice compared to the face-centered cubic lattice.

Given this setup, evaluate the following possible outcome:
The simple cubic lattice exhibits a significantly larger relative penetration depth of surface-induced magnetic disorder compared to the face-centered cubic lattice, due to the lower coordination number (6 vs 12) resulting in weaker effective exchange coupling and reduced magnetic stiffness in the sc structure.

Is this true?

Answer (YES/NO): NO